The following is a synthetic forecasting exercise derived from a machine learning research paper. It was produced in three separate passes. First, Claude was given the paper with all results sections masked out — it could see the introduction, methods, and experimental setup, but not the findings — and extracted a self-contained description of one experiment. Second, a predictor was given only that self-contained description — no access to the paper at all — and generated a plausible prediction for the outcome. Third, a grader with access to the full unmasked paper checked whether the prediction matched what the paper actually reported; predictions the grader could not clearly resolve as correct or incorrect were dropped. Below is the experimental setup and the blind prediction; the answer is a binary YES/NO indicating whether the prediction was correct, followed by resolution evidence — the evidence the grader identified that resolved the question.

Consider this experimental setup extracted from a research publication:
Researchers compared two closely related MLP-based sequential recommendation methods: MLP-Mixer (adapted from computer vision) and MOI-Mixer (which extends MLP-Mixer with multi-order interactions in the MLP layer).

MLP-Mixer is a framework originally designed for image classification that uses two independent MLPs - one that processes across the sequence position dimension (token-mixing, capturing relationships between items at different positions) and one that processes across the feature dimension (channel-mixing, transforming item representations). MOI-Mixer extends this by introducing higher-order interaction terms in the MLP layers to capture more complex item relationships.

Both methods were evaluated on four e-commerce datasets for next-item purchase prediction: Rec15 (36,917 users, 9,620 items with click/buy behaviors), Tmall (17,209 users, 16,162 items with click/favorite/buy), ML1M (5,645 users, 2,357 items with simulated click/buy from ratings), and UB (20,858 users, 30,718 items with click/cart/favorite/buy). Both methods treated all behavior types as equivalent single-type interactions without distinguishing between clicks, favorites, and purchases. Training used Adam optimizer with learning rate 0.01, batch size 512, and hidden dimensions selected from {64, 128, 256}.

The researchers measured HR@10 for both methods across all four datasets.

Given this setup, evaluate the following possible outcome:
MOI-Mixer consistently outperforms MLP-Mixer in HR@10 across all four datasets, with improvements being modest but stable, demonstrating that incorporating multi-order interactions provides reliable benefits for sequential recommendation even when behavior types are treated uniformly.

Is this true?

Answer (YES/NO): NO